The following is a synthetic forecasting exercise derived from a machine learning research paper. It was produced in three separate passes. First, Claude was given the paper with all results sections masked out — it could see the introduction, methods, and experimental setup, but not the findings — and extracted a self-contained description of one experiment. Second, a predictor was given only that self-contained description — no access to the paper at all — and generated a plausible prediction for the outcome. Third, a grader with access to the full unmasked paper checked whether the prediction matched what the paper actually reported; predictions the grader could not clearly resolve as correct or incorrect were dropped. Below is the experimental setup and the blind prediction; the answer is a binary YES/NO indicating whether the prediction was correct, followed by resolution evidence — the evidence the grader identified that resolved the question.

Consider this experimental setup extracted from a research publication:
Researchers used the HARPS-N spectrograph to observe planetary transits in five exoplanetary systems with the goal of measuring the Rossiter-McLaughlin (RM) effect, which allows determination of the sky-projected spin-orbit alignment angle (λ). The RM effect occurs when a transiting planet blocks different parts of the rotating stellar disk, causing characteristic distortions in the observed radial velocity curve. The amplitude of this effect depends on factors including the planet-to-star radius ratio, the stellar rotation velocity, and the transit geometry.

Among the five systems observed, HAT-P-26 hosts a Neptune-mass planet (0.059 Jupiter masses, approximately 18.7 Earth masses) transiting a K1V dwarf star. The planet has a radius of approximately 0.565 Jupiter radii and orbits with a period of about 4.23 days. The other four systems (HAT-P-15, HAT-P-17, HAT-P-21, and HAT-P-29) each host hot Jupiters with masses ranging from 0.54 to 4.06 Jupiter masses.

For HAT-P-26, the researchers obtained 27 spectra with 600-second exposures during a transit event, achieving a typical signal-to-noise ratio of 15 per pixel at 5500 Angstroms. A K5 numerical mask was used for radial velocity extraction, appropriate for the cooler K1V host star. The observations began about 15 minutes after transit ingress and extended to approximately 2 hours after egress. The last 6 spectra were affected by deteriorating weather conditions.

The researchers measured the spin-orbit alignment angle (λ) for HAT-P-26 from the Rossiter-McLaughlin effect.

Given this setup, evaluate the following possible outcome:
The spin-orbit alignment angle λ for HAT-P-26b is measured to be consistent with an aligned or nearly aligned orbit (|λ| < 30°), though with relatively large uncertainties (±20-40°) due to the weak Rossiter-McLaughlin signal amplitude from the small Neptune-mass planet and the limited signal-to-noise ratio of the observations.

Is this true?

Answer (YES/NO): NO